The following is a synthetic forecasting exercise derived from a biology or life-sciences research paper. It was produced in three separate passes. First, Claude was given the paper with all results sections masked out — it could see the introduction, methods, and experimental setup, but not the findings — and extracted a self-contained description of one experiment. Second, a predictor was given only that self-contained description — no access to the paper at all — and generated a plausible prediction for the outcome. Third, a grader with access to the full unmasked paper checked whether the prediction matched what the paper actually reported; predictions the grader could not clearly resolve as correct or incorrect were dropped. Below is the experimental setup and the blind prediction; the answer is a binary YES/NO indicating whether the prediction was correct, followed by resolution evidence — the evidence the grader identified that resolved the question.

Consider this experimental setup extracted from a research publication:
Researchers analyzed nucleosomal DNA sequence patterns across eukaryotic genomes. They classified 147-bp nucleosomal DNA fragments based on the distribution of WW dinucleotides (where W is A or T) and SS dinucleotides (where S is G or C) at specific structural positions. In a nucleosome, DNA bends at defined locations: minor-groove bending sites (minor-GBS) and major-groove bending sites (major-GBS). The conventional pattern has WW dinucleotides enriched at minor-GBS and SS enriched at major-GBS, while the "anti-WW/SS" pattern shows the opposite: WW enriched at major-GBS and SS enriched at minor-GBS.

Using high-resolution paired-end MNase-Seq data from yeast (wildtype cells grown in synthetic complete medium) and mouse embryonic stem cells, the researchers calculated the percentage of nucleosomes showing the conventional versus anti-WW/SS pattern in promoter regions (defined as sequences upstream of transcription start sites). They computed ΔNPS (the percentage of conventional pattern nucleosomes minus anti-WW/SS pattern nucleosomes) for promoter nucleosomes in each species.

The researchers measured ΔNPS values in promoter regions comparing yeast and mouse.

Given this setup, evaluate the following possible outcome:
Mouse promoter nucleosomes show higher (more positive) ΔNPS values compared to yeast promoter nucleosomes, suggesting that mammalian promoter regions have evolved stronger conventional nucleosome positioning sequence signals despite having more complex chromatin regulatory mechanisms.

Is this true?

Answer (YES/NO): NO